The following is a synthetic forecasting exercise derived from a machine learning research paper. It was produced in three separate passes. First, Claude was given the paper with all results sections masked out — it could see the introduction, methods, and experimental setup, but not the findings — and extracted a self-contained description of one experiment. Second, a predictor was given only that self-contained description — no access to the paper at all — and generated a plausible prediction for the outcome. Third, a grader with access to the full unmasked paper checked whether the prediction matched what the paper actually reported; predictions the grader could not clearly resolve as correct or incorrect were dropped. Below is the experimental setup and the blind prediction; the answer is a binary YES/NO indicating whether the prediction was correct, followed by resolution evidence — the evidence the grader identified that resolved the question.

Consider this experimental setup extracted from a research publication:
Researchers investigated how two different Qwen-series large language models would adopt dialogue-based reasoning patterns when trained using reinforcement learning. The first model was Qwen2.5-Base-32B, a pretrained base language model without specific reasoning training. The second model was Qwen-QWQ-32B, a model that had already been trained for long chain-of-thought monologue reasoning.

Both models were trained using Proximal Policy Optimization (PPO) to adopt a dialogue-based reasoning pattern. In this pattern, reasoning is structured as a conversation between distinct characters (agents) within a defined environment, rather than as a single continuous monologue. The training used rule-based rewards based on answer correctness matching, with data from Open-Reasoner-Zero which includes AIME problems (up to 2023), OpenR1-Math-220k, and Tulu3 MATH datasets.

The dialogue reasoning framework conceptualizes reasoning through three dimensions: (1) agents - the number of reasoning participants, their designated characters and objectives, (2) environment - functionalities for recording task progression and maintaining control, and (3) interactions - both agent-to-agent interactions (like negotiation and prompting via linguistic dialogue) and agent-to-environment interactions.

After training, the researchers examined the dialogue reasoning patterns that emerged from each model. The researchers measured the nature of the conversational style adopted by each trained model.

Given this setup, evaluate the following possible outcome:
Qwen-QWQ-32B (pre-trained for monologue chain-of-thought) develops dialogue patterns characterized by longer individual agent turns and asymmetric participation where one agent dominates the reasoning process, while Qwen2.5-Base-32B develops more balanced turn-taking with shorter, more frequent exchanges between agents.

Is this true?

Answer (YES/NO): NO